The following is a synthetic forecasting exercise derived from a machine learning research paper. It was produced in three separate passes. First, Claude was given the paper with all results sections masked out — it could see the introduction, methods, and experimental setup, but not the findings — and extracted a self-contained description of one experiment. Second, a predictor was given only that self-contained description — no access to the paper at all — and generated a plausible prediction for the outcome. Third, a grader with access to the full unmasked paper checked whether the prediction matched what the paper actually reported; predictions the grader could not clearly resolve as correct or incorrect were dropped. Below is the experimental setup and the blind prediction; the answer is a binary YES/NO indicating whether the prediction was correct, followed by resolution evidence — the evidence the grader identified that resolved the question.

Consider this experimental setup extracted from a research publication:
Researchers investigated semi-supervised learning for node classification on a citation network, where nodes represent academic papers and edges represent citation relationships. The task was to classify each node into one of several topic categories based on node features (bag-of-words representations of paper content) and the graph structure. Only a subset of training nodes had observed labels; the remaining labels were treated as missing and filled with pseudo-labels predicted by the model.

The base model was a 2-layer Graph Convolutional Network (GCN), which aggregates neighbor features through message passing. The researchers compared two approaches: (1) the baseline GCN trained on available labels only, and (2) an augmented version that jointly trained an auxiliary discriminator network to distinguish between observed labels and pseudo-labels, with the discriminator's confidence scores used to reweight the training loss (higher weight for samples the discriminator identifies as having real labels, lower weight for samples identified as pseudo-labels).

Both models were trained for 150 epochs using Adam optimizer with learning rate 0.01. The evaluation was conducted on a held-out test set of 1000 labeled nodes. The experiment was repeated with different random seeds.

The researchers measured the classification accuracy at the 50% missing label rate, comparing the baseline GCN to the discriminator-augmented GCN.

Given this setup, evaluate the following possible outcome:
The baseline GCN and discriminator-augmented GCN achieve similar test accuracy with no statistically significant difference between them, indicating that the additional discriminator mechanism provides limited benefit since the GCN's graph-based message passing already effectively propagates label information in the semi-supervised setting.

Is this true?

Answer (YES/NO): YES